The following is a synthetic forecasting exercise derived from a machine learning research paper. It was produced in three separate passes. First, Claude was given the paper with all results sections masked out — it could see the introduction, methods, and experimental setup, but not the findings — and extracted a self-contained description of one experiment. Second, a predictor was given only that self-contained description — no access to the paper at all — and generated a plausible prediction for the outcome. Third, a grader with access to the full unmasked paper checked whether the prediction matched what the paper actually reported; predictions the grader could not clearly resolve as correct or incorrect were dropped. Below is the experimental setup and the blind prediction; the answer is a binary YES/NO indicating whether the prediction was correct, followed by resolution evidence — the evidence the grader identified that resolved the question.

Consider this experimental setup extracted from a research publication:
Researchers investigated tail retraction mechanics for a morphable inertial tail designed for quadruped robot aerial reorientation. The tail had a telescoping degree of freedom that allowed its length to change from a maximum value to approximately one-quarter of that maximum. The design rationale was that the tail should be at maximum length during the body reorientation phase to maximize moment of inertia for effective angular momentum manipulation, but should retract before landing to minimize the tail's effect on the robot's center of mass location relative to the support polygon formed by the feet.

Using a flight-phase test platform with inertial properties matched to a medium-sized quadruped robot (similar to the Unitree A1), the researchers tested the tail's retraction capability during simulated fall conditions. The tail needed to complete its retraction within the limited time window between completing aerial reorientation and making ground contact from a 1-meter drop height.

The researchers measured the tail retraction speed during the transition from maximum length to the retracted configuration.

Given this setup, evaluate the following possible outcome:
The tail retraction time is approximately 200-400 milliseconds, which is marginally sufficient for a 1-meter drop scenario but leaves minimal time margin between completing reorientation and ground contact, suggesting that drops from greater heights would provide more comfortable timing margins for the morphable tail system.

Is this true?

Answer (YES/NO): NO